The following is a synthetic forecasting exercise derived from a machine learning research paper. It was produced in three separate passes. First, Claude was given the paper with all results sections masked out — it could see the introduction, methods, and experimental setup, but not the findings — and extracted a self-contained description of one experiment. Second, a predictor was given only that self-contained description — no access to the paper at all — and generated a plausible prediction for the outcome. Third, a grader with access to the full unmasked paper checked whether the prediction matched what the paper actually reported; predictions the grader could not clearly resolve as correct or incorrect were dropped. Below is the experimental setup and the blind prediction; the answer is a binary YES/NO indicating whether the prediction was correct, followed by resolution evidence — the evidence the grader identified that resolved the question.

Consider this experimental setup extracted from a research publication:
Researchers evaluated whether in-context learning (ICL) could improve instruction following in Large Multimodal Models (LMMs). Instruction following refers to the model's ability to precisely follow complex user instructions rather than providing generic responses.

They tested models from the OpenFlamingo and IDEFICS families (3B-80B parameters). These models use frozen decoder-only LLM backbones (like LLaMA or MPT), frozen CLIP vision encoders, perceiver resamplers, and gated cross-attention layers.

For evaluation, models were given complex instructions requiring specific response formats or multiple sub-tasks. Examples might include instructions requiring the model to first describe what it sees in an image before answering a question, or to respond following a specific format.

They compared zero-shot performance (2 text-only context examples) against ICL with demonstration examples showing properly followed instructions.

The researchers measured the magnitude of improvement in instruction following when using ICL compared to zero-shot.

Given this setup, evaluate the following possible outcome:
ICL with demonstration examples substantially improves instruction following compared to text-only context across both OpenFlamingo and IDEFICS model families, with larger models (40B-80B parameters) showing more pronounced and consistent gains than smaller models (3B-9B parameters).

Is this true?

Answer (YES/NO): NO